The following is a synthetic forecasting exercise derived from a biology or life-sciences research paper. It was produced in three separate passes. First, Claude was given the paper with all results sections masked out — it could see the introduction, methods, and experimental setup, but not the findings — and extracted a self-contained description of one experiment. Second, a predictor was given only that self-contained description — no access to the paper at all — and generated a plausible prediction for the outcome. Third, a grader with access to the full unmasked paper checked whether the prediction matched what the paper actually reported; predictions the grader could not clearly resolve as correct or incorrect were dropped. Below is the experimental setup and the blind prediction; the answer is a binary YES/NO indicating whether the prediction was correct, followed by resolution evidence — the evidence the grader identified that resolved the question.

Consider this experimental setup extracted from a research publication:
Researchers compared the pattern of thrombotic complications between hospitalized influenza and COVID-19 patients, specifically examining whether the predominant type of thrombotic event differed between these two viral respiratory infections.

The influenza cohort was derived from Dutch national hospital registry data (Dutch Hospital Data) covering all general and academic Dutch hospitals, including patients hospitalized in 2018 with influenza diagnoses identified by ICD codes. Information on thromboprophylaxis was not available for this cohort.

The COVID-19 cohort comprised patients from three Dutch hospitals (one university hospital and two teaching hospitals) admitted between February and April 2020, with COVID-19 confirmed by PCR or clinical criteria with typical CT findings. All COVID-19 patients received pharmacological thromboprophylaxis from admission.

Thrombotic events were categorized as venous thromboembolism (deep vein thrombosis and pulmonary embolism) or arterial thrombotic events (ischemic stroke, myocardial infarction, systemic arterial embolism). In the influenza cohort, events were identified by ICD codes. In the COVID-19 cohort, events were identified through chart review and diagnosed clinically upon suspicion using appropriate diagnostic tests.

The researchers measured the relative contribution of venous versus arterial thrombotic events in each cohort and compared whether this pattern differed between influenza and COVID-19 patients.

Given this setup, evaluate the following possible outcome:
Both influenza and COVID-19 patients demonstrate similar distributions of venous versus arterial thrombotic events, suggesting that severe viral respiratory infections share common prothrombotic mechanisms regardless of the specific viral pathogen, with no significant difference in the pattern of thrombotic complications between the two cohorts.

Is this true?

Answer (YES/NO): NO